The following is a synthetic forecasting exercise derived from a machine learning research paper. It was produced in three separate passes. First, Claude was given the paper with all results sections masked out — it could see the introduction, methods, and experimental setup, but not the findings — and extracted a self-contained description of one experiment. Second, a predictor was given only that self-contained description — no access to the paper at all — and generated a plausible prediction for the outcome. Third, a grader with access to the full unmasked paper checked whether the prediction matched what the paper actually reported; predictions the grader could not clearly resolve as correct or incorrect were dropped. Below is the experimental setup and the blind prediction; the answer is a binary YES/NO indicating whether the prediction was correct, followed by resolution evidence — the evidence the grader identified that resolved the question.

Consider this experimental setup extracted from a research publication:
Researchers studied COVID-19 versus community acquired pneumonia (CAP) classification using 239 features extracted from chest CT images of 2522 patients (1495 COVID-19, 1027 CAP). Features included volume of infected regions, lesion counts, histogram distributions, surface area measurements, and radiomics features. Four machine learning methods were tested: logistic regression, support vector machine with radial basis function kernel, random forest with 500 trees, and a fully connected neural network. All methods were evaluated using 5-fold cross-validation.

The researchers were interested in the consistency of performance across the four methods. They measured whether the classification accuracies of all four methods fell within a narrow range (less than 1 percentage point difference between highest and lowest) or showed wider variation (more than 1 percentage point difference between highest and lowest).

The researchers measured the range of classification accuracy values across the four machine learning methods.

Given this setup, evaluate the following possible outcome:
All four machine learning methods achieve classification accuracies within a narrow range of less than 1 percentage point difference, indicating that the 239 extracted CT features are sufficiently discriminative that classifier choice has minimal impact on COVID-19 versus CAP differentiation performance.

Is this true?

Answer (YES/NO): YES